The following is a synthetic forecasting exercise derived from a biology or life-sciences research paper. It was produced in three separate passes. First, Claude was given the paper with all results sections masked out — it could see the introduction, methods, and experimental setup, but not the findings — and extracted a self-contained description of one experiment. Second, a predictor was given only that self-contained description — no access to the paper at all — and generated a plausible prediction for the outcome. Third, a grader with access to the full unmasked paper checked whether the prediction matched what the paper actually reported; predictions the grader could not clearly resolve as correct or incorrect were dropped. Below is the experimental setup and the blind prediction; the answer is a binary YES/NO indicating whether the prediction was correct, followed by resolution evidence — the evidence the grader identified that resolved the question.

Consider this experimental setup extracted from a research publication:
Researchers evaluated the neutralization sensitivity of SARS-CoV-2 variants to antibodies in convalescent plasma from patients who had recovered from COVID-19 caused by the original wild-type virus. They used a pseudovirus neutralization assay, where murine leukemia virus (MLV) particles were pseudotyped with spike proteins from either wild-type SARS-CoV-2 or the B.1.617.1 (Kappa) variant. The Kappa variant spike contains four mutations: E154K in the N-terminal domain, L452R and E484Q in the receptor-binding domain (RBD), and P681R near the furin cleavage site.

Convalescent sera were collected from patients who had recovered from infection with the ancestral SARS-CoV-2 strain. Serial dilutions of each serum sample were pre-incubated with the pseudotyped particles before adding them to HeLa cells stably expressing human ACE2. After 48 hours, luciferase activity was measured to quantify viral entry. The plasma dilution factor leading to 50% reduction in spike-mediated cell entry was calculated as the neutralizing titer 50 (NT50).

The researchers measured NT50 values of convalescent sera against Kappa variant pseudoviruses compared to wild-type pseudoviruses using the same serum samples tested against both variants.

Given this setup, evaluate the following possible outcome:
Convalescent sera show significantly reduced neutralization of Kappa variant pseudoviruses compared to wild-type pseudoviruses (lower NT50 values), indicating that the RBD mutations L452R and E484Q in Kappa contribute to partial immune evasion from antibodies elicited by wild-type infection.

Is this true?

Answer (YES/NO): YES